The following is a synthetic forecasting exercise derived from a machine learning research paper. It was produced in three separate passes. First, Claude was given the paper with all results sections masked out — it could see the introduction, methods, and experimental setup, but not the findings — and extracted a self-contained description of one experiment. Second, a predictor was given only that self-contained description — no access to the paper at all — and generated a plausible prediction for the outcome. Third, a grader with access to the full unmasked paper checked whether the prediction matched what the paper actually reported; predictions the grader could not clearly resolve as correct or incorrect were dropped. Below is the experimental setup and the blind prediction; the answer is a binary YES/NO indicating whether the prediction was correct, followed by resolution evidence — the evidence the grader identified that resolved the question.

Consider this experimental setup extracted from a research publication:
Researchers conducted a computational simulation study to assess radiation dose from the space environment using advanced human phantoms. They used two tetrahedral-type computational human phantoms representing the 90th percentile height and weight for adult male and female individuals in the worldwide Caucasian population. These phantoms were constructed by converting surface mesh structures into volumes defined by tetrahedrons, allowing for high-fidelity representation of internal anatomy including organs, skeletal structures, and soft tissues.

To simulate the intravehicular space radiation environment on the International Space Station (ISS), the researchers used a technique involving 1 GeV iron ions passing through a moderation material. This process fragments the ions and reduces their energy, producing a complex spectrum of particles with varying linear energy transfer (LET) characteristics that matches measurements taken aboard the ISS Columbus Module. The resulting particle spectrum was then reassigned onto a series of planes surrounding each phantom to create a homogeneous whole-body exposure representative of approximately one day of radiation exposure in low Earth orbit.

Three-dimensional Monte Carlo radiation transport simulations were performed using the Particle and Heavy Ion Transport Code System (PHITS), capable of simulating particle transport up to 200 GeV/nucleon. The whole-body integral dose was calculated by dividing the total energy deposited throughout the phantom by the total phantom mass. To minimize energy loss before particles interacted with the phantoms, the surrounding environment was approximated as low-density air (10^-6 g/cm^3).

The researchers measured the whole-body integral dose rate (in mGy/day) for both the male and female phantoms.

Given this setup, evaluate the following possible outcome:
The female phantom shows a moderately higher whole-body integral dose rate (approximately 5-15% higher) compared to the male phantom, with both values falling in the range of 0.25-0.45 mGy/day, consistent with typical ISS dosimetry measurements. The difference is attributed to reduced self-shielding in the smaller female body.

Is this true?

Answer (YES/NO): NO